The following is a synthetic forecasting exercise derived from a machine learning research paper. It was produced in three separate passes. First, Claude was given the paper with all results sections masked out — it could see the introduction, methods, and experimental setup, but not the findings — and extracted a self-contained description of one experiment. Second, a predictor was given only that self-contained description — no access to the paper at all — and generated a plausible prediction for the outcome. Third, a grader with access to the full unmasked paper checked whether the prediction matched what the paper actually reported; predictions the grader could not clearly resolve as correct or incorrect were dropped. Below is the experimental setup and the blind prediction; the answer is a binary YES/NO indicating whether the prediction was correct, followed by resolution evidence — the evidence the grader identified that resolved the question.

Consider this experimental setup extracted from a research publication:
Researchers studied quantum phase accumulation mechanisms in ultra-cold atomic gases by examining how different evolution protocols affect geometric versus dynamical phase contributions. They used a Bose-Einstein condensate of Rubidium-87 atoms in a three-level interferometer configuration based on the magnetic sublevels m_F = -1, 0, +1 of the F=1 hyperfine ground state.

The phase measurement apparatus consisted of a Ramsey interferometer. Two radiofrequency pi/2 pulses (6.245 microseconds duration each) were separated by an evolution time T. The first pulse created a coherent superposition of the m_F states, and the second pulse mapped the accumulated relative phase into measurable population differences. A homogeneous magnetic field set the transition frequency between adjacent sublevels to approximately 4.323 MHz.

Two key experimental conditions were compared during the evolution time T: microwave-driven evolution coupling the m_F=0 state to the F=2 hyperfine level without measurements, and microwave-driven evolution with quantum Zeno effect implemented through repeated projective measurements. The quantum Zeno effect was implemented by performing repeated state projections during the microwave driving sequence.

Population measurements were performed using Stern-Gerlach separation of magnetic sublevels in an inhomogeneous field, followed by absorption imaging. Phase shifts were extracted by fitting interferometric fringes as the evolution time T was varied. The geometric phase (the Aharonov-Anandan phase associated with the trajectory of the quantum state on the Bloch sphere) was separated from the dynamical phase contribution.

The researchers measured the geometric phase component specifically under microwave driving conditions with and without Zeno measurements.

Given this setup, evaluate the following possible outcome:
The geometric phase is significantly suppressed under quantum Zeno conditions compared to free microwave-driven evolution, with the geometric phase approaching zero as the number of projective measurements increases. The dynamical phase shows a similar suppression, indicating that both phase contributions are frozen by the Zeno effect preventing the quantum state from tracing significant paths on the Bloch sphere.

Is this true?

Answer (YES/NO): NO